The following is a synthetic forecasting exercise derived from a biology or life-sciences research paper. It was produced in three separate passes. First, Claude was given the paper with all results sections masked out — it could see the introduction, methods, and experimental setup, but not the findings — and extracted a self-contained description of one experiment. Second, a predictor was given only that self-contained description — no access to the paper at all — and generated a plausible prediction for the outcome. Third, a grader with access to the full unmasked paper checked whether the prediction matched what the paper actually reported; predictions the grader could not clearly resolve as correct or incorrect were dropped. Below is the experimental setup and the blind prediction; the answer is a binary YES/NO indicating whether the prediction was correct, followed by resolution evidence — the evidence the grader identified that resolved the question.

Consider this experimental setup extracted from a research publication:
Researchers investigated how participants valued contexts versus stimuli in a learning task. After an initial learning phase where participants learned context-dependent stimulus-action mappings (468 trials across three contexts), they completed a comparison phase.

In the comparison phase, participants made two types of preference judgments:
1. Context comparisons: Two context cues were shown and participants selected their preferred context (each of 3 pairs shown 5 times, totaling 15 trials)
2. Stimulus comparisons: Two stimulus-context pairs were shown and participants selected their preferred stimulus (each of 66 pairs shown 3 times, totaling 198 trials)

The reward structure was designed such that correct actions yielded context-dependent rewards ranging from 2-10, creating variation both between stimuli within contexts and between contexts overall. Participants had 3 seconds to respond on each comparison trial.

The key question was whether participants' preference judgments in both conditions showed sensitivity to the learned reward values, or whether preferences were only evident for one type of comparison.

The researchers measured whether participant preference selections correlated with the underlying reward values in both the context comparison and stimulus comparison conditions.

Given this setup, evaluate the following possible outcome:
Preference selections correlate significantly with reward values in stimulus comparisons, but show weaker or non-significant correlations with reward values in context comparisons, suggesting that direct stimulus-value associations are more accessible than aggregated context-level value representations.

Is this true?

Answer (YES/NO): NO